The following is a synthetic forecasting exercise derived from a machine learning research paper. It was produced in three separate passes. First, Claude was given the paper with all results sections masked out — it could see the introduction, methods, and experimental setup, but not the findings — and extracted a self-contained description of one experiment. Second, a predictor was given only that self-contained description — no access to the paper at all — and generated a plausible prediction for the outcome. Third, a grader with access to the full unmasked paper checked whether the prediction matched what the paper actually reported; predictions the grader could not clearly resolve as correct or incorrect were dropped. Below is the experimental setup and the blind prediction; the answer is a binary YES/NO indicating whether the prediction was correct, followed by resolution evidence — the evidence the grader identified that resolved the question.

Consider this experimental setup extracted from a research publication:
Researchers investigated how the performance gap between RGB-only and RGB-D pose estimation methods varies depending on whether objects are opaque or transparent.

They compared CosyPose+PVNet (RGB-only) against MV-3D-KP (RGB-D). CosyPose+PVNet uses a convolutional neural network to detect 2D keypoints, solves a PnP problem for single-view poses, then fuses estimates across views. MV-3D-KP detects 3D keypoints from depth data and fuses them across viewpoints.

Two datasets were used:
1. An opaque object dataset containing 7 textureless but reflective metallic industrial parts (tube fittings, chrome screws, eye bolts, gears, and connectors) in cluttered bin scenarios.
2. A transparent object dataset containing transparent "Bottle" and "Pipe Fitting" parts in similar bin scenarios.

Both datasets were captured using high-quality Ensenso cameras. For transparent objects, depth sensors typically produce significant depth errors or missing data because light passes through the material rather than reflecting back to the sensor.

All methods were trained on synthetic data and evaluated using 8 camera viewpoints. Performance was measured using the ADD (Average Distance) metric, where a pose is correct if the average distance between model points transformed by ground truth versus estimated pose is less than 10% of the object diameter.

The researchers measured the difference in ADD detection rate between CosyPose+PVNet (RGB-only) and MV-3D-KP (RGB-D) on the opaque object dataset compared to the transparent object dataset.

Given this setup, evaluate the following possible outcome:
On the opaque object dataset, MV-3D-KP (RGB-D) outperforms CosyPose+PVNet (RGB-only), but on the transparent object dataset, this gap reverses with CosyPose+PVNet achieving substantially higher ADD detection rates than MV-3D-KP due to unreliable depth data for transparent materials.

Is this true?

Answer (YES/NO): YES